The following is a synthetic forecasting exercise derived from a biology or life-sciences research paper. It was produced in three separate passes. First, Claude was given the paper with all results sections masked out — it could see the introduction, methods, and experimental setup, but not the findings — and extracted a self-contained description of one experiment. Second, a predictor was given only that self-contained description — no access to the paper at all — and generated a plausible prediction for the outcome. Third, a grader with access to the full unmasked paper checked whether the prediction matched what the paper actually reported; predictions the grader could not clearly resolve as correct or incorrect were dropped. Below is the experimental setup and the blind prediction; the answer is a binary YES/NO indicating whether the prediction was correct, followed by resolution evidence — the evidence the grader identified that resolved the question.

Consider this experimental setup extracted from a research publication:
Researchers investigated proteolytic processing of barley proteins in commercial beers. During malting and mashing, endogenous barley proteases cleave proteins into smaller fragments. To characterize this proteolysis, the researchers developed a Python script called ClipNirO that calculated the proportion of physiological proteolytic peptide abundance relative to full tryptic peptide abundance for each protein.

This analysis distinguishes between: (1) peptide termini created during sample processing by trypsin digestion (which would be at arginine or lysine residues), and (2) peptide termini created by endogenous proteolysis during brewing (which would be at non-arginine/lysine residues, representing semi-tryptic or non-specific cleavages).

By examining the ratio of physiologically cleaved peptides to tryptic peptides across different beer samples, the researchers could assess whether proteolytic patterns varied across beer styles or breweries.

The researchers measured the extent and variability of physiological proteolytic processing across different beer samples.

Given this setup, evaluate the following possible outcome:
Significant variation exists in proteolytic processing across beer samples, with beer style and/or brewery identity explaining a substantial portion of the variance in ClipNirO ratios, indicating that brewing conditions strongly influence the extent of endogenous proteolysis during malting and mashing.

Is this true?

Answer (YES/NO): NO